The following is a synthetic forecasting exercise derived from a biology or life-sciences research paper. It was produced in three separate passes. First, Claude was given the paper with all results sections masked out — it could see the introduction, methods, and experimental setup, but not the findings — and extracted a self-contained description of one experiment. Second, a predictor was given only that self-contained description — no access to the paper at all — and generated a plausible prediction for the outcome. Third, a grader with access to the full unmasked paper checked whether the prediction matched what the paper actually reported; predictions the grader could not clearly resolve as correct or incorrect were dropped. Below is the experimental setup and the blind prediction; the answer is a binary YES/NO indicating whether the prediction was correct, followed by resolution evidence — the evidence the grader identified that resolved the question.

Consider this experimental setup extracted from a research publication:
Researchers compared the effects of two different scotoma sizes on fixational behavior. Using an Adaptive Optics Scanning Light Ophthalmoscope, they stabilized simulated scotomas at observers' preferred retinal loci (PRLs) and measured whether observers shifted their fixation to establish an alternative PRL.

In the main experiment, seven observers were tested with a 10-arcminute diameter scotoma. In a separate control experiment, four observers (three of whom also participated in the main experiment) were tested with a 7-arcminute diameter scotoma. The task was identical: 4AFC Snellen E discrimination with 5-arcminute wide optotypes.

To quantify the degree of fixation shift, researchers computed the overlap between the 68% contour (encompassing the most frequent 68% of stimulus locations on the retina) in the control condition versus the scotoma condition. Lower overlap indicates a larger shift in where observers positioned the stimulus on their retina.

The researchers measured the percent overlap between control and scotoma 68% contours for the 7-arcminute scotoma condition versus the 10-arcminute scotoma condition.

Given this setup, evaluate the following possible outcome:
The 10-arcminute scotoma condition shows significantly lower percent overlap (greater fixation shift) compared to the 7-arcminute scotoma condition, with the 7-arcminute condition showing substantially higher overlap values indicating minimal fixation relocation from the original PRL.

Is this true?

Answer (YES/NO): NO